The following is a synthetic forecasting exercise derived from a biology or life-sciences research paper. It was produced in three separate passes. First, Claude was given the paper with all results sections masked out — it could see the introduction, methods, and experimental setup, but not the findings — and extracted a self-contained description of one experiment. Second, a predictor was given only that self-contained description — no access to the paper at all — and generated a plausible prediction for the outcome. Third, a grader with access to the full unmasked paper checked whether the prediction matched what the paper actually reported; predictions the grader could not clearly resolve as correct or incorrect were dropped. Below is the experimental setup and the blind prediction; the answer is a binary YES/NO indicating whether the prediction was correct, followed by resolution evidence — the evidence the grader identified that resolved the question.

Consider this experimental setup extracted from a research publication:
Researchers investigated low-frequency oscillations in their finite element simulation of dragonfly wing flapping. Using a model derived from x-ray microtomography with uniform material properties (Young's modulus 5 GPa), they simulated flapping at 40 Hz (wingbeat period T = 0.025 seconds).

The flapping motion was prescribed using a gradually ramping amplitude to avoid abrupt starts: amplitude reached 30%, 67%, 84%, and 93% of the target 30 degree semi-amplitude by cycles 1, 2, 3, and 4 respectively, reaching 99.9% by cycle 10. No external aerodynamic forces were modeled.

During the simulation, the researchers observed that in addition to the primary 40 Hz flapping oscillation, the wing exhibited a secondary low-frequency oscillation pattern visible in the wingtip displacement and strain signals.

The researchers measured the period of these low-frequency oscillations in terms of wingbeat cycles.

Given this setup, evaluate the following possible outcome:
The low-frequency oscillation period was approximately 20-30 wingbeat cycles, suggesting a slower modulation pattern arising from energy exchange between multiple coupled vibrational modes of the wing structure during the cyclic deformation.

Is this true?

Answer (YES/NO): NO